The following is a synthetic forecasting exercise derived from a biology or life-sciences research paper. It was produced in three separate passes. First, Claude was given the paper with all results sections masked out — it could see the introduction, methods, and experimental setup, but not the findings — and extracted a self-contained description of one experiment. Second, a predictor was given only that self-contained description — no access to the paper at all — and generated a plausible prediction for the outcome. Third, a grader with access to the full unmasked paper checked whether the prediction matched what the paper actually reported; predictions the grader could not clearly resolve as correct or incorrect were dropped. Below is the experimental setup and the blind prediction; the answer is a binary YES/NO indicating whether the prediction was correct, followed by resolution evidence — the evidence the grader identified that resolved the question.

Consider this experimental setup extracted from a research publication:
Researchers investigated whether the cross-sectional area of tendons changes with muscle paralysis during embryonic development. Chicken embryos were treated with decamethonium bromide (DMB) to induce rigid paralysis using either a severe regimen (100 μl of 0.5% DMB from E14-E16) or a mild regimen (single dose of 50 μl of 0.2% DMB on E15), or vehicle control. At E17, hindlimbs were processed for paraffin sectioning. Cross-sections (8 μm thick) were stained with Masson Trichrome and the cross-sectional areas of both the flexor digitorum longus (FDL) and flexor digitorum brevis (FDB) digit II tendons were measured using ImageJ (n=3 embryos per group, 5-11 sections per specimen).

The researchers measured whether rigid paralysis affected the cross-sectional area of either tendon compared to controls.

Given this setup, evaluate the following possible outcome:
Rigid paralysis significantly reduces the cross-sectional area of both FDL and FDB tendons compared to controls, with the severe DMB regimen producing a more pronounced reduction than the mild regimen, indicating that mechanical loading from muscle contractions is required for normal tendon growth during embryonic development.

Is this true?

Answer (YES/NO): NO